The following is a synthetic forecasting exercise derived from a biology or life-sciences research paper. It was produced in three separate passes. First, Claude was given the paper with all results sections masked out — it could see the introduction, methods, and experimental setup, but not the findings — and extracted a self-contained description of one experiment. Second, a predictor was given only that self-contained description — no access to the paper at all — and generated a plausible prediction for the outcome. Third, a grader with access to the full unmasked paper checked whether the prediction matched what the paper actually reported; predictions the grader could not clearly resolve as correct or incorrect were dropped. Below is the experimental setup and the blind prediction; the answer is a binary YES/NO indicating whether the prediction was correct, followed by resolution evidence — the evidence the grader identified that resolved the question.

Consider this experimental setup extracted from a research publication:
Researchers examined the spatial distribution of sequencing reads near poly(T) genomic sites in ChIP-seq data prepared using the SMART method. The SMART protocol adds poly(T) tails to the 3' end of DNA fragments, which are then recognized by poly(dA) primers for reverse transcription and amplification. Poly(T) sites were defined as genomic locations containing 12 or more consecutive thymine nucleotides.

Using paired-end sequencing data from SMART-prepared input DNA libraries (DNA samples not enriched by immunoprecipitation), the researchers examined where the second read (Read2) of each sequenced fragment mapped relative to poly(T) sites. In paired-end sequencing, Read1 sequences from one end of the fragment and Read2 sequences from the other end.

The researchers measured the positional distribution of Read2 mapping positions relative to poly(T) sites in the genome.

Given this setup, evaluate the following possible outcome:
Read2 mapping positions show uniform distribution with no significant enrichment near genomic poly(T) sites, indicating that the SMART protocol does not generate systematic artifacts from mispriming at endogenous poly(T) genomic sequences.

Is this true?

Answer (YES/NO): NO